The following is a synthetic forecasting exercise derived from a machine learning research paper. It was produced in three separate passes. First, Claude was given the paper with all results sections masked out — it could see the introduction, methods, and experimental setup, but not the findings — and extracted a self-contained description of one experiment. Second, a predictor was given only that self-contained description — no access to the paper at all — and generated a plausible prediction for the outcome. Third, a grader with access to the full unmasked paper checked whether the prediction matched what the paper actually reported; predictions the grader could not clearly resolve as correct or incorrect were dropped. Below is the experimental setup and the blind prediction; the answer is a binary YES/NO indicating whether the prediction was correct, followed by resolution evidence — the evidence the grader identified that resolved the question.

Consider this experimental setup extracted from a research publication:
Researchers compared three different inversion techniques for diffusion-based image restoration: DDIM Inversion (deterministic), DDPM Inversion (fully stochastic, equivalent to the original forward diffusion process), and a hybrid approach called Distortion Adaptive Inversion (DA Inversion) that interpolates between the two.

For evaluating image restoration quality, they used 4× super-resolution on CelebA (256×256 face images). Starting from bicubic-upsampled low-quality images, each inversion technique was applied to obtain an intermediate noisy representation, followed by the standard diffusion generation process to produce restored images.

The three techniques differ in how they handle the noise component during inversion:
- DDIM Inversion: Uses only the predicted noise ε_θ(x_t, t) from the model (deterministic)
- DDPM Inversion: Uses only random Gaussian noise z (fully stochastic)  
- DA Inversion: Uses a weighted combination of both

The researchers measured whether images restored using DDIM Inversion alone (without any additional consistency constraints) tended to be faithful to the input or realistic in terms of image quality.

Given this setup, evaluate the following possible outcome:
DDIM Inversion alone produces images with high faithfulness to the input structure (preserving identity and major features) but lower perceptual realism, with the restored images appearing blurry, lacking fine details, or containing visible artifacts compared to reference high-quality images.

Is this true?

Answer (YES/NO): YES